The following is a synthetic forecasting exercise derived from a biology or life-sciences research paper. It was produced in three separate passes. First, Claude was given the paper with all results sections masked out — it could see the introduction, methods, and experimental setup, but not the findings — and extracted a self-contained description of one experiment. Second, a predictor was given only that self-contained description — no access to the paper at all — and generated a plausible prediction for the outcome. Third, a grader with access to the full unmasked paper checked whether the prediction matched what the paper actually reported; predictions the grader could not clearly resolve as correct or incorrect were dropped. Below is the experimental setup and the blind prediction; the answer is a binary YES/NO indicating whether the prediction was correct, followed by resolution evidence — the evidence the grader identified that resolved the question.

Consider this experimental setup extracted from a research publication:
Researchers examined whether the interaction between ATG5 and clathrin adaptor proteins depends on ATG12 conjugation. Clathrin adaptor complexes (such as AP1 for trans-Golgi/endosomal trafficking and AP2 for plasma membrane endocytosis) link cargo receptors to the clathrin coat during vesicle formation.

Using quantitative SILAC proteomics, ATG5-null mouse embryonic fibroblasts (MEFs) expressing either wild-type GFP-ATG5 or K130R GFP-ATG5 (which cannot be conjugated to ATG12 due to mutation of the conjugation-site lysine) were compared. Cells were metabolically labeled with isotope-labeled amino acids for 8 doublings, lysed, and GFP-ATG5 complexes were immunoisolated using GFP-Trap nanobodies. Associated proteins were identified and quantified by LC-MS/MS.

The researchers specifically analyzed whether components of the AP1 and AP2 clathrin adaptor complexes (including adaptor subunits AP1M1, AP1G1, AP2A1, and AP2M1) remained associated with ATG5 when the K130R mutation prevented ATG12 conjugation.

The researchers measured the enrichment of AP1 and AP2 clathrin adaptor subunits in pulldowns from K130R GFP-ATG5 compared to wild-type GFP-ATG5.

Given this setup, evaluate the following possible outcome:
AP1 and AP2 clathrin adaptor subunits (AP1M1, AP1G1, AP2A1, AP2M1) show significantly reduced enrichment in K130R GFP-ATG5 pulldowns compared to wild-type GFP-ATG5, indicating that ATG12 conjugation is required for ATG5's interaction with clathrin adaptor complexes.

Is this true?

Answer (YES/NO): YES